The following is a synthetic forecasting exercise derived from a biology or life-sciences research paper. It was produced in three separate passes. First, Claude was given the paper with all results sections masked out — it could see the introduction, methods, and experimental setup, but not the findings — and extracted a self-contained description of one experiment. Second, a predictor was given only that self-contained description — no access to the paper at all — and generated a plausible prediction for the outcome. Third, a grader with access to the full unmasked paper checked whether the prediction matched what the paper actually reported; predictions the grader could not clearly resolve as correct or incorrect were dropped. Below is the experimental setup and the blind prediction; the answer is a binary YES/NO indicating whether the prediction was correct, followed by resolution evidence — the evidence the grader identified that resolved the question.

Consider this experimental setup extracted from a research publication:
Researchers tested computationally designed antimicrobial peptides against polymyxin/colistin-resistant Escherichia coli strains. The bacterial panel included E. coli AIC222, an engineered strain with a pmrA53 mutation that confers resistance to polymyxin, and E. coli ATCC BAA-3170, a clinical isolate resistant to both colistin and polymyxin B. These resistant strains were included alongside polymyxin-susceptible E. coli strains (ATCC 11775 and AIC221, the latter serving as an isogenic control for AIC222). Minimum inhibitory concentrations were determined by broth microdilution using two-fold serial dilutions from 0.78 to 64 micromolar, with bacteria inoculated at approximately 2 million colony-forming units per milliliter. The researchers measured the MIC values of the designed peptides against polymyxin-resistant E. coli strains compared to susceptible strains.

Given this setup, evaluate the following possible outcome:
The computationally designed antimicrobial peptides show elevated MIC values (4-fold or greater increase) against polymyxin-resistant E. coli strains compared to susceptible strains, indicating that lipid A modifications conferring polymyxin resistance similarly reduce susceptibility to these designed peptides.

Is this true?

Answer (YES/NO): NO